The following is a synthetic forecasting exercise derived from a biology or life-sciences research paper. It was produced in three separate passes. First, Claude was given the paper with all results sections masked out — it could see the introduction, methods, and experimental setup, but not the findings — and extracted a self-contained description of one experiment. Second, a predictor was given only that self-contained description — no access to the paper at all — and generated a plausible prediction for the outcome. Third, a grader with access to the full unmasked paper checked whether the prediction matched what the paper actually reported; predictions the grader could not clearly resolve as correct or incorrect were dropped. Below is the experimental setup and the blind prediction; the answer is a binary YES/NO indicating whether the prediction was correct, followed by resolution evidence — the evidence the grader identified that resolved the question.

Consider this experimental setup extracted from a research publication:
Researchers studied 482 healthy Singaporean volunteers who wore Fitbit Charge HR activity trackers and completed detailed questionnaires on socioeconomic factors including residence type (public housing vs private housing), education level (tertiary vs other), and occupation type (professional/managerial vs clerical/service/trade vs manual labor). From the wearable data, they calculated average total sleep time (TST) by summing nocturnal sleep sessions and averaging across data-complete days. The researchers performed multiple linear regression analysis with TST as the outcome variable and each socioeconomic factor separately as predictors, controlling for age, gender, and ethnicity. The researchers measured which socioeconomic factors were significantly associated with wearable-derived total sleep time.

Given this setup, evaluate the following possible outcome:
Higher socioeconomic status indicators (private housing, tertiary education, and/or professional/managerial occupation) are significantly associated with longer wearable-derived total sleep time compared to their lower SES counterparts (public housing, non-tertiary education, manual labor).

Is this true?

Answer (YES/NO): YES